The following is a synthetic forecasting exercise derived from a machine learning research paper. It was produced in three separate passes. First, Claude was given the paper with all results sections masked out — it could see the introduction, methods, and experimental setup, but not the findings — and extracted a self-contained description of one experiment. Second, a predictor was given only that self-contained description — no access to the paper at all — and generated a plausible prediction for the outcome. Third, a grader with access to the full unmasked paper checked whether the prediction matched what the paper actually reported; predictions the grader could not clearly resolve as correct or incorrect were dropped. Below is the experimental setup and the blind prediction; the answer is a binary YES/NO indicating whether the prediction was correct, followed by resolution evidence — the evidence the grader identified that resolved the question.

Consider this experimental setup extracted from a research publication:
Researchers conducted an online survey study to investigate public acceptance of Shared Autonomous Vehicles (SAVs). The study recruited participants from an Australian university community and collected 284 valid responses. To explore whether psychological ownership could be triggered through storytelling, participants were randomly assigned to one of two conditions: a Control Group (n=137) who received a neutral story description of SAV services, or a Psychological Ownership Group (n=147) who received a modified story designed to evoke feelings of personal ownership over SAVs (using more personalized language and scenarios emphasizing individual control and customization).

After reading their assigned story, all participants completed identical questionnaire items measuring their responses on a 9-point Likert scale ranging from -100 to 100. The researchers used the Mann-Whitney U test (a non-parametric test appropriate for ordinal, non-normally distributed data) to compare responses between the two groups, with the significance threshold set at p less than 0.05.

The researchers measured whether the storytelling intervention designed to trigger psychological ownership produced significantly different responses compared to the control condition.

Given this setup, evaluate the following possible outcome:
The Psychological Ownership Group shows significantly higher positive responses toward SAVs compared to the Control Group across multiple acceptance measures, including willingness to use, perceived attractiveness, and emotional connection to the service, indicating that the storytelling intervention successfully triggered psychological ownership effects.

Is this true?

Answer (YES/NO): NO